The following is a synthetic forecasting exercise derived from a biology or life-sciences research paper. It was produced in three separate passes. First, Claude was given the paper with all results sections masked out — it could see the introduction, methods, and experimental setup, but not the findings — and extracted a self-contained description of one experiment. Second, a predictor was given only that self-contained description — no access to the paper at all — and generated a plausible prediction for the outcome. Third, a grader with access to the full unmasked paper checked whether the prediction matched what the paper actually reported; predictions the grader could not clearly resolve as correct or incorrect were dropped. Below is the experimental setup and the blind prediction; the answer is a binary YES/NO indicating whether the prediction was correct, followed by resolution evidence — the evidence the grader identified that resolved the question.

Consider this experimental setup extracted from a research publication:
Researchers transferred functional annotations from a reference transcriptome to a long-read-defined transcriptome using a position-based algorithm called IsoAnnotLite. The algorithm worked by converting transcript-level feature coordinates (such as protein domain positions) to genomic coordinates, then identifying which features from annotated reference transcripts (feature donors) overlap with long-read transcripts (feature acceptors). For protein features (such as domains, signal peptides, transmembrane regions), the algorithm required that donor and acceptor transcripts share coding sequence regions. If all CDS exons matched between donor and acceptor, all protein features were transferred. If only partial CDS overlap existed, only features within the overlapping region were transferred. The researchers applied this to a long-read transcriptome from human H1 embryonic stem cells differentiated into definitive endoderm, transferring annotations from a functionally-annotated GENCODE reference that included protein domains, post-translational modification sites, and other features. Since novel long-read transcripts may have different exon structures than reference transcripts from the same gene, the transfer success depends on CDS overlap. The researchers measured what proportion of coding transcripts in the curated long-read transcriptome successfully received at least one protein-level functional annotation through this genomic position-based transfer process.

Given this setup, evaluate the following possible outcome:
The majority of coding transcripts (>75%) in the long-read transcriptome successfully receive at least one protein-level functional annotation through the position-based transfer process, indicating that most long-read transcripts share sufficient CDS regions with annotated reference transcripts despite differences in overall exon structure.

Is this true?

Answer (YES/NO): YES